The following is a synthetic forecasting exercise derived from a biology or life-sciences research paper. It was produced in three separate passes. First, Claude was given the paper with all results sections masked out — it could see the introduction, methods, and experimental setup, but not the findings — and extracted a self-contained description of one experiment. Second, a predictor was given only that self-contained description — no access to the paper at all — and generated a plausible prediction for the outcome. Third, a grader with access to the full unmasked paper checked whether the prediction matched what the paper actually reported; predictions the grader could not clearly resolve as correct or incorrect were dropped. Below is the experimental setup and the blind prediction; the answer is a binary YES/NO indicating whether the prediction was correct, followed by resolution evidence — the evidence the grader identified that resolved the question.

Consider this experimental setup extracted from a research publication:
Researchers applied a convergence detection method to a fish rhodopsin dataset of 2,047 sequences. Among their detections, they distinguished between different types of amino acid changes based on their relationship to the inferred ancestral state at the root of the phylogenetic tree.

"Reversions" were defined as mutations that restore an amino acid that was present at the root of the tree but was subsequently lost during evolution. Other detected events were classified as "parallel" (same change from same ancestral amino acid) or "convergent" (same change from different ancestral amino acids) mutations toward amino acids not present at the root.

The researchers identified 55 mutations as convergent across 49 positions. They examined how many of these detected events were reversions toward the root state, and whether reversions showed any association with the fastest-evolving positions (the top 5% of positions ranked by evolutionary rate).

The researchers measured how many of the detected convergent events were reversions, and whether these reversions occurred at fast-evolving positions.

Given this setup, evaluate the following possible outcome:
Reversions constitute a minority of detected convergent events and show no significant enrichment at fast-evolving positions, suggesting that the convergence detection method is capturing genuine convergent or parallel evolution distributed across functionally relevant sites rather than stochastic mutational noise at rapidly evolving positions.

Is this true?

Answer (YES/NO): YES